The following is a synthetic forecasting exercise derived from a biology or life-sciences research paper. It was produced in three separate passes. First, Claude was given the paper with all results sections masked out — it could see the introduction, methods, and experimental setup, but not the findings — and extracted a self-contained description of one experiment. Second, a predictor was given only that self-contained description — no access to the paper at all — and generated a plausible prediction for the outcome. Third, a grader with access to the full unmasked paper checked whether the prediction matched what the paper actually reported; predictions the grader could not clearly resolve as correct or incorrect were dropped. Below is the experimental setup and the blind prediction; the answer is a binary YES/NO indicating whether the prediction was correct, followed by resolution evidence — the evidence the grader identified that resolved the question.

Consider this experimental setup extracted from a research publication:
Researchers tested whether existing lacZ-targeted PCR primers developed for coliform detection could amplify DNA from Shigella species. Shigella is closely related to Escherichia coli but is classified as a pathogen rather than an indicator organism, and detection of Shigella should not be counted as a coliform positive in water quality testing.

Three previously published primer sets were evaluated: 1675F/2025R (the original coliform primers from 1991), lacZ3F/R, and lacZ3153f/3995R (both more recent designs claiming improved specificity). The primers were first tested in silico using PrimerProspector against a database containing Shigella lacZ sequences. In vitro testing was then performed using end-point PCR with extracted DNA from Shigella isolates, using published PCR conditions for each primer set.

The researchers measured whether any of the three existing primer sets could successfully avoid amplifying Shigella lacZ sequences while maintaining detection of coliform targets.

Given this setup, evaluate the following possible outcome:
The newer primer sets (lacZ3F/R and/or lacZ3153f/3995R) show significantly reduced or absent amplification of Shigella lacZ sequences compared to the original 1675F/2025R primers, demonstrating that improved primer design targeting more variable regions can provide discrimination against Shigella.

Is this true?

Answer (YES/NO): NO